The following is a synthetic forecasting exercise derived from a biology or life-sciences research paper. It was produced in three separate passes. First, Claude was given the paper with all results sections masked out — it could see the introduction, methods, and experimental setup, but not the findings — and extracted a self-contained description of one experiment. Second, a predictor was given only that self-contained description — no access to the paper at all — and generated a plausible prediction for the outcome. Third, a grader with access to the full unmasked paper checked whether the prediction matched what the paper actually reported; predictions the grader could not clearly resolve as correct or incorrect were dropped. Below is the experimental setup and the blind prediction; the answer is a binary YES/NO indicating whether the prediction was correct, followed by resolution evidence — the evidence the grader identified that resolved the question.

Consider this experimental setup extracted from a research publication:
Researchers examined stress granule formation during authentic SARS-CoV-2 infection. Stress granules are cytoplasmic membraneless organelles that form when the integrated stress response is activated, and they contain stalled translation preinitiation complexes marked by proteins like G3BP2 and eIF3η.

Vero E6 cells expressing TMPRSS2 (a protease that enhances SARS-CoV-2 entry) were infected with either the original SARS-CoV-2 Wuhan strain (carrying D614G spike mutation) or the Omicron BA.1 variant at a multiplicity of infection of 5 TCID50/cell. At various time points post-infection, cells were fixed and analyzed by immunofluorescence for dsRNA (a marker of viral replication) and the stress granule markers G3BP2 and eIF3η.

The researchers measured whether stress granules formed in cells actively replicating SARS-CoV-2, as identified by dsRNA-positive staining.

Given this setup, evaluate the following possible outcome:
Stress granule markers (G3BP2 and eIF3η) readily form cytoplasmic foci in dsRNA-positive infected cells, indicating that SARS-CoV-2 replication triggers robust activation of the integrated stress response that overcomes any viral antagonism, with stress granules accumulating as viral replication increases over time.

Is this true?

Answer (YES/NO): NO